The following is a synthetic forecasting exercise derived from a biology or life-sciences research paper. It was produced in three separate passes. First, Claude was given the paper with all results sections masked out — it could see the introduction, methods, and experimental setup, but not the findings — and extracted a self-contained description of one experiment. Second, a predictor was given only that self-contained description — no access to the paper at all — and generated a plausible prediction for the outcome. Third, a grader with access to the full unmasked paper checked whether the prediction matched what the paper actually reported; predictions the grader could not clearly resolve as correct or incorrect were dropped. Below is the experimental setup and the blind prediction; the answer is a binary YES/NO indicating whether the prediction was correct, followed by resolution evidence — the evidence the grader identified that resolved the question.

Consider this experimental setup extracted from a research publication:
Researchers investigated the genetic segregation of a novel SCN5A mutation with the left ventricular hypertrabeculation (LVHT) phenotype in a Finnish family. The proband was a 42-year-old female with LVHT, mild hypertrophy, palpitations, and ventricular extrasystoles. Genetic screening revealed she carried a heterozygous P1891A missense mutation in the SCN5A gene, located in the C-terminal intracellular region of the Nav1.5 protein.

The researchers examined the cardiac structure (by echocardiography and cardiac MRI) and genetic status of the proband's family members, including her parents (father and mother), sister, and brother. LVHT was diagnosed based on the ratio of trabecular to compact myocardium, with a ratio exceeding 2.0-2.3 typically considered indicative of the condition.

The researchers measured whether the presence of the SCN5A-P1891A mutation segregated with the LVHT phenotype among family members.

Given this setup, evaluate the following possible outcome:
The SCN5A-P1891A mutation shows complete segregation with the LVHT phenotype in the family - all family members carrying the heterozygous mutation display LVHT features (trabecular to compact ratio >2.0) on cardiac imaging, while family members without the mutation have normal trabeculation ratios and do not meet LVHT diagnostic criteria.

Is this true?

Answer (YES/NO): YES